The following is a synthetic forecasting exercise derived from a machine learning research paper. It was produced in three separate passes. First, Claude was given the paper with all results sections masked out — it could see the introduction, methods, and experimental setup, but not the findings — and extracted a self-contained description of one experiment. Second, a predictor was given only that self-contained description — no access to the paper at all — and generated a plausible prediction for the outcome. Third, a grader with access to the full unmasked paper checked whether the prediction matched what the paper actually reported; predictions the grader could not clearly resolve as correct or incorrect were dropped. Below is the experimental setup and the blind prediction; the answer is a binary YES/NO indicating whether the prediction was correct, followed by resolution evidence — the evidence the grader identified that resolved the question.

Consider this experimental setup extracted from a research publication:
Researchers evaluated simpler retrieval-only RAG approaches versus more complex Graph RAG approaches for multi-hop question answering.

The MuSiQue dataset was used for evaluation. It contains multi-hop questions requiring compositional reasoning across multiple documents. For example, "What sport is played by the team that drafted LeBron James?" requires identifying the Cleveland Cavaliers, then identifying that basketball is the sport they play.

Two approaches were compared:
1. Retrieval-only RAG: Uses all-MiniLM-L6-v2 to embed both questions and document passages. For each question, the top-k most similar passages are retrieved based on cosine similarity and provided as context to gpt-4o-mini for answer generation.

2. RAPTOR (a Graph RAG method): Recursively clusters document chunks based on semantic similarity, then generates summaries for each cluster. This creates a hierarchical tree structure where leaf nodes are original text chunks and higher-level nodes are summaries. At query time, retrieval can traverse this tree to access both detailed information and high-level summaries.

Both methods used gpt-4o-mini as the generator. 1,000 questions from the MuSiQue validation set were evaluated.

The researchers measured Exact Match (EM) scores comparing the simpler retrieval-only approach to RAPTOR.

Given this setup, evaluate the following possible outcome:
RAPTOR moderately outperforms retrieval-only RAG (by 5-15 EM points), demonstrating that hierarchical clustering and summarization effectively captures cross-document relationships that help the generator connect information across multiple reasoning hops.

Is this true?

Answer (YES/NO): NO